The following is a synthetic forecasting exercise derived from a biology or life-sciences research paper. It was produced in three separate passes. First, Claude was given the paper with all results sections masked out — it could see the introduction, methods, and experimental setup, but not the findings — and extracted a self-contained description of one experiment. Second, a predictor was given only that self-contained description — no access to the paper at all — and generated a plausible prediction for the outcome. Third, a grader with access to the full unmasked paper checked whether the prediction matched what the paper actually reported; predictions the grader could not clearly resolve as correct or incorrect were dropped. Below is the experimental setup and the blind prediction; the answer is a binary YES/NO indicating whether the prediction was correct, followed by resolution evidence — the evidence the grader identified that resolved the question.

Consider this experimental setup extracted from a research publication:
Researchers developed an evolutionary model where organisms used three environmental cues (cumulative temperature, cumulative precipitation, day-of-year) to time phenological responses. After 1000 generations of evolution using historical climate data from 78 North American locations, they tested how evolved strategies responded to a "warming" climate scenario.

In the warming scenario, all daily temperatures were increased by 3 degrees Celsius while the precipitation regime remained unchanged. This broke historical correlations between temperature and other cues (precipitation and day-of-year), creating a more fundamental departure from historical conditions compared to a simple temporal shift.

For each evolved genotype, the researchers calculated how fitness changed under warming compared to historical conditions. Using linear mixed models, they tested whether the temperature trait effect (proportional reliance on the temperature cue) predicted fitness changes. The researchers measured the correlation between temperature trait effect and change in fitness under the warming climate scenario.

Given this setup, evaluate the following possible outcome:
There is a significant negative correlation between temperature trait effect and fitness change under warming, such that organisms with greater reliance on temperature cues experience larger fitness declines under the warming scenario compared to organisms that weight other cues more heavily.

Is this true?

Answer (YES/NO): YES